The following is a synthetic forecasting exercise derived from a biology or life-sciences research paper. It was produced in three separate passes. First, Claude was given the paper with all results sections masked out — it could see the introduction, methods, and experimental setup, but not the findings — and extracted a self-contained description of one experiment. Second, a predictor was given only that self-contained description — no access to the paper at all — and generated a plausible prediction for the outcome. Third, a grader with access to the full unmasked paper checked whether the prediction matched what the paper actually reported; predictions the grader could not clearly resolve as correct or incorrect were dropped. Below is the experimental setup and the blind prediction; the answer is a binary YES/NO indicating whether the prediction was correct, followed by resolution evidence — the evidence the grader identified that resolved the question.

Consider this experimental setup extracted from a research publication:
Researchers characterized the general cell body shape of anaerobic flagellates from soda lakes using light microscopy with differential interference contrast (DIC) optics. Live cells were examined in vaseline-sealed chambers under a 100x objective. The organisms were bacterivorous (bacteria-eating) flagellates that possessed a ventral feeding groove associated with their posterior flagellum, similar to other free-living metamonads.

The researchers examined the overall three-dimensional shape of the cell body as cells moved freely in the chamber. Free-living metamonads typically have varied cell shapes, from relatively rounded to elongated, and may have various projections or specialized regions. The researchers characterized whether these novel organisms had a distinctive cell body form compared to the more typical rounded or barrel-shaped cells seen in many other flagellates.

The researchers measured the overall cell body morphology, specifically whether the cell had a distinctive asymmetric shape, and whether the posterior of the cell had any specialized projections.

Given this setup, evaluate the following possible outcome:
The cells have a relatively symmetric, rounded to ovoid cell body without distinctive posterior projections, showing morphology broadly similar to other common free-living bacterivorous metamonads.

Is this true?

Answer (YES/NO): NO